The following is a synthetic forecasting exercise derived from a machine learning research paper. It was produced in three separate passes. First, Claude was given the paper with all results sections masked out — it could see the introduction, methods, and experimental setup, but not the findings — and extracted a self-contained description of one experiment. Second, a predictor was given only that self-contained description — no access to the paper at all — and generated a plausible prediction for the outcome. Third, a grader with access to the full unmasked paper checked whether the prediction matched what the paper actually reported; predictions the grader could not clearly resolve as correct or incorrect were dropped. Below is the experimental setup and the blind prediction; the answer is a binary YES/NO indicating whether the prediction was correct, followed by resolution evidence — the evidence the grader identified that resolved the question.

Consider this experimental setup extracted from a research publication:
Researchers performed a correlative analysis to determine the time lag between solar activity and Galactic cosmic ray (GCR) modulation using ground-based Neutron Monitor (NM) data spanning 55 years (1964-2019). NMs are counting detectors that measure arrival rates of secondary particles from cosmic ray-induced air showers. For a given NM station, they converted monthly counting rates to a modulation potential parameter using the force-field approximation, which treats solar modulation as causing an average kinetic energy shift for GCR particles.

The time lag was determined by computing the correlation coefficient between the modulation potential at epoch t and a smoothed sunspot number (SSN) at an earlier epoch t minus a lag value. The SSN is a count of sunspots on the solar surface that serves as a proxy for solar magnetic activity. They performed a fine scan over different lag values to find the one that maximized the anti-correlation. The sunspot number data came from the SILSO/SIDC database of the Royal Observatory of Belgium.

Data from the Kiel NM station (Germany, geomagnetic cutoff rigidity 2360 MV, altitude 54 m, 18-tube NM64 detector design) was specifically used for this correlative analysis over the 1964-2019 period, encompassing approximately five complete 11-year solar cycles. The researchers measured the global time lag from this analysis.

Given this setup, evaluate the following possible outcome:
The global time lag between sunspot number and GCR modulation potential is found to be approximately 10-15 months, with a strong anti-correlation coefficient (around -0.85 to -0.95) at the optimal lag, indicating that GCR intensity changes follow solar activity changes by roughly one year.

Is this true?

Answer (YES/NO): NO